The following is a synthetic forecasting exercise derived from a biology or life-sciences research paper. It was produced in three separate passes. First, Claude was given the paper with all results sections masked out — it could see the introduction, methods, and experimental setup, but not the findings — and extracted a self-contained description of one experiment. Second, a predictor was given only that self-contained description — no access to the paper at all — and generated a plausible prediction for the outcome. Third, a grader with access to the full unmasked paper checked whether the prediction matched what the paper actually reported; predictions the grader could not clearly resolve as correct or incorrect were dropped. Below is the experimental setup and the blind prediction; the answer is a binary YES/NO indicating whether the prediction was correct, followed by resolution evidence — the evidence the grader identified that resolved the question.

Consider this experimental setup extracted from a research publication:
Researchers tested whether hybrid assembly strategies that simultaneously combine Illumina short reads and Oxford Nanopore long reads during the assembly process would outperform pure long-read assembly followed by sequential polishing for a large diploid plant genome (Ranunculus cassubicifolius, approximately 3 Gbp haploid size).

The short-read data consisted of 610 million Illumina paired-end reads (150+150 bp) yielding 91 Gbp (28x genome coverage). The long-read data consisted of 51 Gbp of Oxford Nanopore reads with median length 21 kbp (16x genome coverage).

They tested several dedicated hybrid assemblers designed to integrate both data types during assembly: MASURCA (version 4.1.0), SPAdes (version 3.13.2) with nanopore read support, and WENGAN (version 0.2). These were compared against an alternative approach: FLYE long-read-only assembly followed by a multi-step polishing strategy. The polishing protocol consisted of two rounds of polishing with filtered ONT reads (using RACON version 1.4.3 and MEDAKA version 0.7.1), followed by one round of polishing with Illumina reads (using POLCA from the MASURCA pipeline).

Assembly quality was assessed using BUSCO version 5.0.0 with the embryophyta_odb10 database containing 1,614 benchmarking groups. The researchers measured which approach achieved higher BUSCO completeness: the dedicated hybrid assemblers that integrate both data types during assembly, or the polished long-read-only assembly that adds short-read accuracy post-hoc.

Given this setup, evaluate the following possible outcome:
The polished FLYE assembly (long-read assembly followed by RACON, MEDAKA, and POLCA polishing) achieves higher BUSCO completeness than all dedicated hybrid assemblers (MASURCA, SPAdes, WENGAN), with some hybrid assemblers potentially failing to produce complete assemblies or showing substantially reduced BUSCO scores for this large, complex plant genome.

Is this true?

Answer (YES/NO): YES